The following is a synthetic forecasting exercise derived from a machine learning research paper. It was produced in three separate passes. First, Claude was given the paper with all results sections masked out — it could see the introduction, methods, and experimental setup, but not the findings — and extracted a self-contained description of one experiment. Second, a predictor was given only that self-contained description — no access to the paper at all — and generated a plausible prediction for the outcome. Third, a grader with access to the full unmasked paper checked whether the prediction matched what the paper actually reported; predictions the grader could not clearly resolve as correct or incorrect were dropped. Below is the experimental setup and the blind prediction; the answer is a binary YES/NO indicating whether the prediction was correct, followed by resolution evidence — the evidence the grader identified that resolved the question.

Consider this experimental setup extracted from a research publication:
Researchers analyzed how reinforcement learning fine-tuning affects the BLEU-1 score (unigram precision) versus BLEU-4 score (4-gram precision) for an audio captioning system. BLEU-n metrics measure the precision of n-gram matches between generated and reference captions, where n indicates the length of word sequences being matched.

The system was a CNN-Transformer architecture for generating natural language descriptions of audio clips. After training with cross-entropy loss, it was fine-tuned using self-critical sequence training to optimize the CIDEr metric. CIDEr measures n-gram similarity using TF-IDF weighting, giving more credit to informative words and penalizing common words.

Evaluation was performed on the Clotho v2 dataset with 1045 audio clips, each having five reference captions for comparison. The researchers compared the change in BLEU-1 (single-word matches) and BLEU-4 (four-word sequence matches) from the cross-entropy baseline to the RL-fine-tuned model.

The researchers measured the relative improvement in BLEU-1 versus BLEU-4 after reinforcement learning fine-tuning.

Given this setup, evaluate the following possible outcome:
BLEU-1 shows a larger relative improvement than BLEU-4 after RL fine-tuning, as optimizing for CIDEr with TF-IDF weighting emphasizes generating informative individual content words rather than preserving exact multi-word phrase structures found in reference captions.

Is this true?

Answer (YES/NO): YES